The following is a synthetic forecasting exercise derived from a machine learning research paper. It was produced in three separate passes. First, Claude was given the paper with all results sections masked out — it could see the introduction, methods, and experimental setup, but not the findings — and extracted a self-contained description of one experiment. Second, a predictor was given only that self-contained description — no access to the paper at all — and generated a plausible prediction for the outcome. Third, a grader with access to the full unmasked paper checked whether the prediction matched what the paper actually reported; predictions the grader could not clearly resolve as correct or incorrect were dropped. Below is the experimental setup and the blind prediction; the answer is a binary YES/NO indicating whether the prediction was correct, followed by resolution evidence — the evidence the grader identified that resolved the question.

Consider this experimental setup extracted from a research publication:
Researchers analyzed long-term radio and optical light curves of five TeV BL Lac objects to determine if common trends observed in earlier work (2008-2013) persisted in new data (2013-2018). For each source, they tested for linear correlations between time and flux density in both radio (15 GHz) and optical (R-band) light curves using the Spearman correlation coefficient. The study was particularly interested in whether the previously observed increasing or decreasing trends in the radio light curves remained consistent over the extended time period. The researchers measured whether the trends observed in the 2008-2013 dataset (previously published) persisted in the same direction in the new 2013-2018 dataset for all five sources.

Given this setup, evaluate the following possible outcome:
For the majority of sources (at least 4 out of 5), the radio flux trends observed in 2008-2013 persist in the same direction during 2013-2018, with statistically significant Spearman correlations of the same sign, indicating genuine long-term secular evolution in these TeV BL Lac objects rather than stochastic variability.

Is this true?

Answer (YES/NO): YES